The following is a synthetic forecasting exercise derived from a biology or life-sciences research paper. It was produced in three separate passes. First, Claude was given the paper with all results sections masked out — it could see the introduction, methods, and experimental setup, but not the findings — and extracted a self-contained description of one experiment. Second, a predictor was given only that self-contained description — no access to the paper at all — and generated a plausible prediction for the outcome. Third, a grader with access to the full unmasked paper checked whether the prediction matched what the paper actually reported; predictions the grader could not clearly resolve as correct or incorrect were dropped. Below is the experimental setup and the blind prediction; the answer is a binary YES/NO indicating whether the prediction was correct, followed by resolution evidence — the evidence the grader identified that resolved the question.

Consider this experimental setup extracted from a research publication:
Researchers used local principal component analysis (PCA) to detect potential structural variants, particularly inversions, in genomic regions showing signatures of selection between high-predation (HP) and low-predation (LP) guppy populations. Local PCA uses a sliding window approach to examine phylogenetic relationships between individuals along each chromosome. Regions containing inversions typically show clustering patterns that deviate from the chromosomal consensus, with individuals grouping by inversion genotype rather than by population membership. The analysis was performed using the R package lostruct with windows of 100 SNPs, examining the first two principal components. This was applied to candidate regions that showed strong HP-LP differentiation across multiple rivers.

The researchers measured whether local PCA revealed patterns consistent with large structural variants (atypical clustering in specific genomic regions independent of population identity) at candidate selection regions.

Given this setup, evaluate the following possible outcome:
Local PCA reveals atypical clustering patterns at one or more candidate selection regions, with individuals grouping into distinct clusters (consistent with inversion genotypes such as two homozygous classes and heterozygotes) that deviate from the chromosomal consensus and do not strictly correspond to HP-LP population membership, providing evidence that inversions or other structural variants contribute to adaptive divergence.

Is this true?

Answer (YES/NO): NO